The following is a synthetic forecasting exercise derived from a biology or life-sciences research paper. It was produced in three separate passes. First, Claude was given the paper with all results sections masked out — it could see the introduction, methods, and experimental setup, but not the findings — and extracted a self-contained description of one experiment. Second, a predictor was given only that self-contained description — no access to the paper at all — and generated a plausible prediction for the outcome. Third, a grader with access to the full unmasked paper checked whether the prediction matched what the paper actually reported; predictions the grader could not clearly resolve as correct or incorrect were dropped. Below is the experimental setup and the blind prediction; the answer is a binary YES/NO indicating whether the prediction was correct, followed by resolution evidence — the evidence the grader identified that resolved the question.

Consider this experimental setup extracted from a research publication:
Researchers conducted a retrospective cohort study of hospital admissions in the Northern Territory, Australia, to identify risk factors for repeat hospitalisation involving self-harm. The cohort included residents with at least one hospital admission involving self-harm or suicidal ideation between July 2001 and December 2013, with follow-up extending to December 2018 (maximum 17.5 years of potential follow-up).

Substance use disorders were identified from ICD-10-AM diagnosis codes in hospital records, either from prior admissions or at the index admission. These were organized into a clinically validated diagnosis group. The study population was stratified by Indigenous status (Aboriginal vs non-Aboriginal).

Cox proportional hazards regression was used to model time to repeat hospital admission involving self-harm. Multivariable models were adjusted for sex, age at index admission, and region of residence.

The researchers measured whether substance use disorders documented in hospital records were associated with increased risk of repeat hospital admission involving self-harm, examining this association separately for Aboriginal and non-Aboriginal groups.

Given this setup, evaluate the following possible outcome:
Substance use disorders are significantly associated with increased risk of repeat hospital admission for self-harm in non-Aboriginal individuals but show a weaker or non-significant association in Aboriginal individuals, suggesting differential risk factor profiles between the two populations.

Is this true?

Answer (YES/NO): NO